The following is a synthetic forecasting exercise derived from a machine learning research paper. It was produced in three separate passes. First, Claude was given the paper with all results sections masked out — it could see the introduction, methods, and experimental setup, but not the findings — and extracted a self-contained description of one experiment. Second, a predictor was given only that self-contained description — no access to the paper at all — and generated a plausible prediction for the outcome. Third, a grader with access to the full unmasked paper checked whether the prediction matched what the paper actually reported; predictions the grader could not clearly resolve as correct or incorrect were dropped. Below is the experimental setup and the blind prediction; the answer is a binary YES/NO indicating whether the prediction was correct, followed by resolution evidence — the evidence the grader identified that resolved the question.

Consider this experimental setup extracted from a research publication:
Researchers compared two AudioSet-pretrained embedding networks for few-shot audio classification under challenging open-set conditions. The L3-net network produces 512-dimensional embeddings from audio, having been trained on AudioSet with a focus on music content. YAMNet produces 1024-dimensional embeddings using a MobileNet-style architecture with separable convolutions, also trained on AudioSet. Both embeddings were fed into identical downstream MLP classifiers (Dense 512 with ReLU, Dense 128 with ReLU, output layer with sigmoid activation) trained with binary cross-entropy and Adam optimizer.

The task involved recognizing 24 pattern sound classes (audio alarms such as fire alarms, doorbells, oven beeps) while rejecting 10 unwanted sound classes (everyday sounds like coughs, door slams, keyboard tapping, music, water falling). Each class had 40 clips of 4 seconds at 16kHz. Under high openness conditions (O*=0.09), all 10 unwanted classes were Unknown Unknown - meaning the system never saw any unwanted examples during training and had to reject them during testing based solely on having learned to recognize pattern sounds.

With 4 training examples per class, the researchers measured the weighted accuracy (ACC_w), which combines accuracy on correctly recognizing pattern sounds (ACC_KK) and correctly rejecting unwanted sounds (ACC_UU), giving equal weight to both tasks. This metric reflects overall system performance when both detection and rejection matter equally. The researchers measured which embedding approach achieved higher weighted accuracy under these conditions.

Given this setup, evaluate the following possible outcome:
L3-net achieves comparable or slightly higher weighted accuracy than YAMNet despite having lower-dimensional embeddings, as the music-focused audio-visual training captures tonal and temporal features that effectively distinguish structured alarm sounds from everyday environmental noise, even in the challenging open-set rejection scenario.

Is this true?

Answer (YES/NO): NO